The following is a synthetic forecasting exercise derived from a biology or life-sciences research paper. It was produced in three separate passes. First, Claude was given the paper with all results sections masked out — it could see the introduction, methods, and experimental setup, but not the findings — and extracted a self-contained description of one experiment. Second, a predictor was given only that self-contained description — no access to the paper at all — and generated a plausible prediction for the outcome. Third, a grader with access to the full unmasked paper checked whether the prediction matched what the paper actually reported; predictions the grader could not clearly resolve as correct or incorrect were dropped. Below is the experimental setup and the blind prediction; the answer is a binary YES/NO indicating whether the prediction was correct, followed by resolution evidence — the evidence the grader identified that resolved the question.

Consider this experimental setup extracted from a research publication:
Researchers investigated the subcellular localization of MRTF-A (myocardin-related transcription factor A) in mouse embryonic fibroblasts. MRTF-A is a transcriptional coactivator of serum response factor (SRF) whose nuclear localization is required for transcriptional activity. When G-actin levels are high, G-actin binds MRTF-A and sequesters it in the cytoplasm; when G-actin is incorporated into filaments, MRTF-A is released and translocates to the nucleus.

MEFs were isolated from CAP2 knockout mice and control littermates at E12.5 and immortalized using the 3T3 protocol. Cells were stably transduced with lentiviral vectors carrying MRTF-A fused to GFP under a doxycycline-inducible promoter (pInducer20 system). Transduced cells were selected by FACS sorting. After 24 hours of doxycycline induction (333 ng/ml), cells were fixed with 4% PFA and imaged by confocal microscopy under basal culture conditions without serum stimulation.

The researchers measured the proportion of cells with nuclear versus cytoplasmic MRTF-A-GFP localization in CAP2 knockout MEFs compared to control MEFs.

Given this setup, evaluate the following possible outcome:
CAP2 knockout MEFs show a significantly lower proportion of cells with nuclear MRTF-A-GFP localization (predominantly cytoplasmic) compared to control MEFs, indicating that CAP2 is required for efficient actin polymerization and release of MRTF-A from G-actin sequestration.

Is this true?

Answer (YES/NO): YES